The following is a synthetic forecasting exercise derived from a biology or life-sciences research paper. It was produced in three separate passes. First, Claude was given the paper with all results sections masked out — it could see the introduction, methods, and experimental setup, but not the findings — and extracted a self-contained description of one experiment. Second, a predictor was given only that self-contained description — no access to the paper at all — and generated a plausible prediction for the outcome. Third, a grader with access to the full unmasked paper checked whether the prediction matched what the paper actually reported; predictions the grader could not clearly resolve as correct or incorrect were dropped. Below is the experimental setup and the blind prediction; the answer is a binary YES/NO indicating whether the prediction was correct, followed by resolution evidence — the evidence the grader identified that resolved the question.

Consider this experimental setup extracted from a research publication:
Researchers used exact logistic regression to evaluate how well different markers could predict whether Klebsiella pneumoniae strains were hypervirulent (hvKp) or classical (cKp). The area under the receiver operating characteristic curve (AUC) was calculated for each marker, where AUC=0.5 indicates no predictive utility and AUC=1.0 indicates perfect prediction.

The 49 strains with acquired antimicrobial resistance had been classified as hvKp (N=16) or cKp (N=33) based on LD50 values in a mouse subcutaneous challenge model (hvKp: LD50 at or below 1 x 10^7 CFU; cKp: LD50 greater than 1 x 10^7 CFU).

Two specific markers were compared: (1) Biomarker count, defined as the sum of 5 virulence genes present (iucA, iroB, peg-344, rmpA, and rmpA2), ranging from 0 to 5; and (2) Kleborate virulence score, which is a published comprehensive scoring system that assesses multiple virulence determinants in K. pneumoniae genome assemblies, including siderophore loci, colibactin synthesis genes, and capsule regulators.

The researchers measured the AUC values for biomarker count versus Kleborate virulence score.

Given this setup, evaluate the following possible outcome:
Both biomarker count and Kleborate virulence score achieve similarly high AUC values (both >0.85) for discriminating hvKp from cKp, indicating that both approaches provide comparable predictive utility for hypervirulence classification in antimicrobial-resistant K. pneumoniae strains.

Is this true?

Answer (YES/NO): NO